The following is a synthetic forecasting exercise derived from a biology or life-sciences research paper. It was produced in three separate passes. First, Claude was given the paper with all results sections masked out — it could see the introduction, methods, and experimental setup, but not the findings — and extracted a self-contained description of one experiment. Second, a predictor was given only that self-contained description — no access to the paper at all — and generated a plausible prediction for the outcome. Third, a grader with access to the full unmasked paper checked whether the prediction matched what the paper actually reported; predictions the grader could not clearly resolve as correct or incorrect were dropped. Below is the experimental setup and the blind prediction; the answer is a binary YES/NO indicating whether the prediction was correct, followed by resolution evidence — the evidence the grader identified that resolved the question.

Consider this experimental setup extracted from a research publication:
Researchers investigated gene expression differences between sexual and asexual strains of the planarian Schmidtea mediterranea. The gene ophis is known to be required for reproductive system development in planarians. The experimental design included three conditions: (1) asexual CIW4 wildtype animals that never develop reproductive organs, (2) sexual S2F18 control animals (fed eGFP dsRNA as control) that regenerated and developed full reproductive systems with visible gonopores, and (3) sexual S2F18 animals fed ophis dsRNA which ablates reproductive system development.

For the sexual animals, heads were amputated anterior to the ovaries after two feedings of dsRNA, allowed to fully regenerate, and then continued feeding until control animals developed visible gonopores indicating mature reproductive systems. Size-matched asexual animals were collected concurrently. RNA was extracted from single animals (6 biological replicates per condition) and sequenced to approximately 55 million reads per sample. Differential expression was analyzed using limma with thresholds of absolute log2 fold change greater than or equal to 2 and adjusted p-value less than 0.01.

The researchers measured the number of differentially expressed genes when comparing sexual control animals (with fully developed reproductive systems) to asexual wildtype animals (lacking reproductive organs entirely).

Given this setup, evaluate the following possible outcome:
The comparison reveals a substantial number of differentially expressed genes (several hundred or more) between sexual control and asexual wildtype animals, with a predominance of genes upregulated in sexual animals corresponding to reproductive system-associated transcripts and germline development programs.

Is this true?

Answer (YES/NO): YES